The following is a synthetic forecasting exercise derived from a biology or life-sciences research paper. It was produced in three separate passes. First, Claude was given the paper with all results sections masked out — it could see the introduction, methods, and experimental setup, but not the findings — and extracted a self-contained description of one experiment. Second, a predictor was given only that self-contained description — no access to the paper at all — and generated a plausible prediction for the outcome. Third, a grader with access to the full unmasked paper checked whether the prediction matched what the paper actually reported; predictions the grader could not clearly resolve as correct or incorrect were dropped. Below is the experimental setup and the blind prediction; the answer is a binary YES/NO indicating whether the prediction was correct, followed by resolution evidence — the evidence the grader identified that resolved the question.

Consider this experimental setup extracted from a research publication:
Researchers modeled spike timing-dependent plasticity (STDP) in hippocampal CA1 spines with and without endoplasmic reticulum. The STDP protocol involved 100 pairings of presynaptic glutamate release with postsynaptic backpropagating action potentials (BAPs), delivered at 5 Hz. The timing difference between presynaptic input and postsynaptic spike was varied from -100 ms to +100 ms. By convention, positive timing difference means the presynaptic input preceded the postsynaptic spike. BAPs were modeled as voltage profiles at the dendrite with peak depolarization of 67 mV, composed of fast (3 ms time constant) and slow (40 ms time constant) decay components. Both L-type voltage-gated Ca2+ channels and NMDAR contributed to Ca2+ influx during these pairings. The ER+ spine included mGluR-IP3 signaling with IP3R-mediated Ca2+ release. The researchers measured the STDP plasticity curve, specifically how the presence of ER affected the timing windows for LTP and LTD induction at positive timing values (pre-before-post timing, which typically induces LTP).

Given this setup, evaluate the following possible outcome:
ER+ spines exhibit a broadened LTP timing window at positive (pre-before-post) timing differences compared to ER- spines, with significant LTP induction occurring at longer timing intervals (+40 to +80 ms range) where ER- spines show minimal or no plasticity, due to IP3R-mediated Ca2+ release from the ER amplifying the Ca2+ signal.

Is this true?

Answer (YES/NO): NO